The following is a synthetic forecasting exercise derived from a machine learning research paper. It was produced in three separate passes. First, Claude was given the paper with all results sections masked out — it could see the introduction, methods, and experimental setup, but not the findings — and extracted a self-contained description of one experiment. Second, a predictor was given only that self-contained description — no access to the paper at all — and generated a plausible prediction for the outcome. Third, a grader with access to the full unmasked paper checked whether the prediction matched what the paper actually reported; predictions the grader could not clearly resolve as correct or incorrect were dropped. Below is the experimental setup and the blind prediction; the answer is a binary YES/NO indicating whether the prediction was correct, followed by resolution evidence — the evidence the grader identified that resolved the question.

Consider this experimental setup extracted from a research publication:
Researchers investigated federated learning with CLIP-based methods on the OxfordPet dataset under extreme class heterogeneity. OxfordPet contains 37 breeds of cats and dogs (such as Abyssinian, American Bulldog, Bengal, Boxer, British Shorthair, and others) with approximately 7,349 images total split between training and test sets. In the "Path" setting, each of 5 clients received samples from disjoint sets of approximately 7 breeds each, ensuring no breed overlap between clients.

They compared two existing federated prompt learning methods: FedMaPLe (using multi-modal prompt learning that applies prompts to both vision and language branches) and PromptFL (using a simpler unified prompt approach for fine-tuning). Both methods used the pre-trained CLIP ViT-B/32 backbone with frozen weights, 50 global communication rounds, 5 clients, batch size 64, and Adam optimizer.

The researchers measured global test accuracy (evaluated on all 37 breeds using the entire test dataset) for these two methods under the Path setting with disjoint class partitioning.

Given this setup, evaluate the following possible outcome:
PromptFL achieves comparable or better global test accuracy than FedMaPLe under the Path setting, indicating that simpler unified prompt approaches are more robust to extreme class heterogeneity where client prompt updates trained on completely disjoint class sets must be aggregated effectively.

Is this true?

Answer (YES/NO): YES